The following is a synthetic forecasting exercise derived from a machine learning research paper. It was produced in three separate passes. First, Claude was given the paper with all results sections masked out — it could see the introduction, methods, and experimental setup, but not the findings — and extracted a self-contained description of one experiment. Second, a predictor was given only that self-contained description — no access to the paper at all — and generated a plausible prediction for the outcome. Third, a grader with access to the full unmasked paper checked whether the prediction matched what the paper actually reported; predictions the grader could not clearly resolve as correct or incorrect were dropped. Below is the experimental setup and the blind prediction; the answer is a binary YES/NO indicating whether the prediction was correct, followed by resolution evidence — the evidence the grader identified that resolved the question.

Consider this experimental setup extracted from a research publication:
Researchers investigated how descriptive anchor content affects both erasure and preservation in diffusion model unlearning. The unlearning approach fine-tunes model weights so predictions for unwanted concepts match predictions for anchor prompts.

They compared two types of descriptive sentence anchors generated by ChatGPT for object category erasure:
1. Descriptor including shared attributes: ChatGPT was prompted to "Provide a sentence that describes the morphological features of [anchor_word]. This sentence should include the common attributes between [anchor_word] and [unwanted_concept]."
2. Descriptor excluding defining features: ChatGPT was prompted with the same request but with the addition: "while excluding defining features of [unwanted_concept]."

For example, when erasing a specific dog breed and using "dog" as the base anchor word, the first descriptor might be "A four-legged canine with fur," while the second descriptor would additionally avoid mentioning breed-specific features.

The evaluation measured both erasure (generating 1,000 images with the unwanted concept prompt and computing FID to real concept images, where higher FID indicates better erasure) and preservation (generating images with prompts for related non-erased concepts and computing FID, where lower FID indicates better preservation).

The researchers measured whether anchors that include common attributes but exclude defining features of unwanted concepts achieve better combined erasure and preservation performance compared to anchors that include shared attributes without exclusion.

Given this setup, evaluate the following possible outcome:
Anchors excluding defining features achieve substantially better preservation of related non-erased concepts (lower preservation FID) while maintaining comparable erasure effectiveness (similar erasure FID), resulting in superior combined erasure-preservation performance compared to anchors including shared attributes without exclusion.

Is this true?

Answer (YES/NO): NO